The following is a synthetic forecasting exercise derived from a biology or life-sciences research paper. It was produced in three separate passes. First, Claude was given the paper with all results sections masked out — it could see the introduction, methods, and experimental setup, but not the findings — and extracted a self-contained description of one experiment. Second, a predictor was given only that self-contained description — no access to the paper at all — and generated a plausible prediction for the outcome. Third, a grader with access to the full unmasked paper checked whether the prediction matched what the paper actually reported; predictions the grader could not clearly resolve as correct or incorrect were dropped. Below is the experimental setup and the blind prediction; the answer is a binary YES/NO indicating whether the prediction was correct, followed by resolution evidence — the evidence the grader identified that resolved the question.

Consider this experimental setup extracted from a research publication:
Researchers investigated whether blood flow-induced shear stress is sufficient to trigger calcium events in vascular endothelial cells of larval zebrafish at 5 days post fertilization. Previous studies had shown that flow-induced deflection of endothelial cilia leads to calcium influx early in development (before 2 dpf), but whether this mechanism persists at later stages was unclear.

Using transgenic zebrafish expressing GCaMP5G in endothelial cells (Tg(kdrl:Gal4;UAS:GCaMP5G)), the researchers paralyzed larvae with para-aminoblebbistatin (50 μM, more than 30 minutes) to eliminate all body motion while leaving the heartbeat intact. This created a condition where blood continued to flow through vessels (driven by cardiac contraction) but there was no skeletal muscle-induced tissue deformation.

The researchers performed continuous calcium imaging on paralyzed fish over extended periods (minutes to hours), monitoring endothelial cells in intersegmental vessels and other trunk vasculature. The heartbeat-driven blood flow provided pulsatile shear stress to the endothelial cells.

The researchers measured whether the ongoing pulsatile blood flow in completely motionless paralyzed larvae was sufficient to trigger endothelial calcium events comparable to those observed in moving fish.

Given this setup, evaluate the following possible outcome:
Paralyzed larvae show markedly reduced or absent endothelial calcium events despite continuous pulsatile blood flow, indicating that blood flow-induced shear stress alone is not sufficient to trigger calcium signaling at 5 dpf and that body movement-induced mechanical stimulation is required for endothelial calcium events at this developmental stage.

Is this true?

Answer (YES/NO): YES